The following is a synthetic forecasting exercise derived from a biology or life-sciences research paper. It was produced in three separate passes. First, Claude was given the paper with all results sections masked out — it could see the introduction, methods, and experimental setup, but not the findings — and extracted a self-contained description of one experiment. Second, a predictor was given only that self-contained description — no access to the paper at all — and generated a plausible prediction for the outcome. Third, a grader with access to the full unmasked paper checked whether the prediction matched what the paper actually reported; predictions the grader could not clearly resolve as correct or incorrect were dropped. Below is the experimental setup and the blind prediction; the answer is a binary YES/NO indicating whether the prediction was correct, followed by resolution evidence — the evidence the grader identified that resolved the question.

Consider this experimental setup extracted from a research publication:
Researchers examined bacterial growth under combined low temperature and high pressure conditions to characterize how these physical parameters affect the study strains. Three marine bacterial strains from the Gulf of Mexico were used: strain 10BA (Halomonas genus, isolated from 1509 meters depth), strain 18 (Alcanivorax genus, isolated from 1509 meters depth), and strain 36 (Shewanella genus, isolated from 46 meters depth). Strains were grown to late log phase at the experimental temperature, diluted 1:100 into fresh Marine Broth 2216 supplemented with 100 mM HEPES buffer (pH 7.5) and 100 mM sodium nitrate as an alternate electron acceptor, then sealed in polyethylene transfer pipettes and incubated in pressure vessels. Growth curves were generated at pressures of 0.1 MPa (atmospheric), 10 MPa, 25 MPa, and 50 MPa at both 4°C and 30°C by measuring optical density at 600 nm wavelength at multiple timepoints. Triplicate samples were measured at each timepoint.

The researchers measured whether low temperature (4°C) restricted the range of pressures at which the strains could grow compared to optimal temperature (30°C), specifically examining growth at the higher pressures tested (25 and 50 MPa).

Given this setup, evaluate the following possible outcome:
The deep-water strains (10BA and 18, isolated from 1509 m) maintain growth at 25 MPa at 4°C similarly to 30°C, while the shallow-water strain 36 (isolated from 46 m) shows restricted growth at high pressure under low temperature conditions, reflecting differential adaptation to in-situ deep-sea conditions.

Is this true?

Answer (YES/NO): NO